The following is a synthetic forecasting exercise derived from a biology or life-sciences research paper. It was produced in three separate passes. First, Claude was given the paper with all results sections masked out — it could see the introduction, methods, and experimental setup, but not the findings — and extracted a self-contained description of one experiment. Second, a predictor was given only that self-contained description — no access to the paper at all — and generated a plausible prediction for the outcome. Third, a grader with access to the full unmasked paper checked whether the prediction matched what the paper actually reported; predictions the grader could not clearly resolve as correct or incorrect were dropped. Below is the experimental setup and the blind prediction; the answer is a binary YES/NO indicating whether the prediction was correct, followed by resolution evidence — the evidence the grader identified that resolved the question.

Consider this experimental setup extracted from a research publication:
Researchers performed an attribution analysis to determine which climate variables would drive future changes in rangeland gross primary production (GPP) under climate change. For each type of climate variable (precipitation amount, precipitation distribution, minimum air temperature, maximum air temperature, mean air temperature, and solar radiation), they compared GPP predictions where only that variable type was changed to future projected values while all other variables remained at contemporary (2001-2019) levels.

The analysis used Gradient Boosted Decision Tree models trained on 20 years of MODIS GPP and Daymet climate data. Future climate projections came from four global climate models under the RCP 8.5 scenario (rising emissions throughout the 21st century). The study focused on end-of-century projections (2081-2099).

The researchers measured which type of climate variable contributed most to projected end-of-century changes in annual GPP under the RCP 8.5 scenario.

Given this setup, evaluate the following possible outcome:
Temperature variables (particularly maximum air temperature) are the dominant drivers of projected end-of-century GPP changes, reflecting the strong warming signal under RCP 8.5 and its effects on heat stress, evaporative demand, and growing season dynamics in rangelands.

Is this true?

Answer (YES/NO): NO